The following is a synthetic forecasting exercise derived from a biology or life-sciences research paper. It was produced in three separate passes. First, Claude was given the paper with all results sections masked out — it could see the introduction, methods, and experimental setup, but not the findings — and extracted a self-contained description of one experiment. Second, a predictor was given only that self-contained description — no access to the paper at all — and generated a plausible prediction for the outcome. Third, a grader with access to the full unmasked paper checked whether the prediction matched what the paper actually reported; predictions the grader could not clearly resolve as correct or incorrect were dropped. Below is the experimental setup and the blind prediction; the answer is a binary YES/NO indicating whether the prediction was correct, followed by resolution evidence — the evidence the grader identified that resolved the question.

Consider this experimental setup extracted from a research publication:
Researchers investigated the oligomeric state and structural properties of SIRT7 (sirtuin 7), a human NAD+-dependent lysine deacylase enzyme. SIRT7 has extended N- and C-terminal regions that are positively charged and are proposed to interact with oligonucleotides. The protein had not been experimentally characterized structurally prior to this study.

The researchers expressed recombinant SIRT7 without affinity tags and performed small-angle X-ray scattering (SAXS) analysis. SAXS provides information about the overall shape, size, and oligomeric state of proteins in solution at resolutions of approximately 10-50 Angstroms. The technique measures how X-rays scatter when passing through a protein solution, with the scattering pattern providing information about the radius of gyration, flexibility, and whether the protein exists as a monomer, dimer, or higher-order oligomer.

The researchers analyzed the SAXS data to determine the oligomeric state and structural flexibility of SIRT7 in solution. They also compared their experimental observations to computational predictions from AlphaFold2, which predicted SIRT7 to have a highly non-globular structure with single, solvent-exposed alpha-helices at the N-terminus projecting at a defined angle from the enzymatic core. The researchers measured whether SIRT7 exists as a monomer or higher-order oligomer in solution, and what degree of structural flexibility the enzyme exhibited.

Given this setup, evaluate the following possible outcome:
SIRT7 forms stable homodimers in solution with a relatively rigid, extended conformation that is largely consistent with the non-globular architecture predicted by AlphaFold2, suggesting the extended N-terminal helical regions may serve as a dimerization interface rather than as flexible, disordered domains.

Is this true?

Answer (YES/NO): NO